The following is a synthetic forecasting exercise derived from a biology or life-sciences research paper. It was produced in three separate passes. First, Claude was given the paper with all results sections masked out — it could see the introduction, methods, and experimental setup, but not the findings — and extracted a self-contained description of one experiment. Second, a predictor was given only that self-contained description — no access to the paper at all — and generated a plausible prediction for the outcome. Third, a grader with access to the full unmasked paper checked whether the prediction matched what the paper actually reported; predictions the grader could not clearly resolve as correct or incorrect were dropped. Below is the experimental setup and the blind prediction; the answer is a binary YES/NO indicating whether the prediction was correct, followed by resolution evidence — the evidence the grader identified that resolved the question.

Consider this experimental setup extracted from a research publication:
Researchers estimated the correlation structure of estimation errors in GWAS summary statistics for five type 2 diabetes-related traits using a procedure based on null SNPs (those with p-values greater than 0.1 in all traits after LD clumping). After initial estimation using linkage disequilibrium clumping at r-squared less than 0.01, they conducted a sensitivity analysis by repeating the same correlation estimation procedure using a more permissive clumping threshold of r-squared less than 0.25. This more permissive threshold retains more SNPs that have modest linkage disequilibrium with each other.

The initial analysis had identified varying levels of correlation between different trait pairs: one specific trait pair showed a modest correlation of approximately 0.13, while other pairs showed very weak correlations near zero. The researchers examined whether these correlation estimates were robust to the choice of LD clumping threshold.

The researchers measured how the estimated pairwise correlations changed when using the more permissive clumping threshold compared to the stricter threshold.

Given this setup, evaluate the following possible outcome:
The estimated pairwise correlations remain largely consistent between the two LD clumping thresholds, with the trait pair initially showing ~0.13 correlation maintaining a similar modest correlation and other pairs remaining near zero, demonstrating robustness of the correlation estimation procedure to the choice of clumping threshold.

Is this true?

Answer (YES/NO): NO